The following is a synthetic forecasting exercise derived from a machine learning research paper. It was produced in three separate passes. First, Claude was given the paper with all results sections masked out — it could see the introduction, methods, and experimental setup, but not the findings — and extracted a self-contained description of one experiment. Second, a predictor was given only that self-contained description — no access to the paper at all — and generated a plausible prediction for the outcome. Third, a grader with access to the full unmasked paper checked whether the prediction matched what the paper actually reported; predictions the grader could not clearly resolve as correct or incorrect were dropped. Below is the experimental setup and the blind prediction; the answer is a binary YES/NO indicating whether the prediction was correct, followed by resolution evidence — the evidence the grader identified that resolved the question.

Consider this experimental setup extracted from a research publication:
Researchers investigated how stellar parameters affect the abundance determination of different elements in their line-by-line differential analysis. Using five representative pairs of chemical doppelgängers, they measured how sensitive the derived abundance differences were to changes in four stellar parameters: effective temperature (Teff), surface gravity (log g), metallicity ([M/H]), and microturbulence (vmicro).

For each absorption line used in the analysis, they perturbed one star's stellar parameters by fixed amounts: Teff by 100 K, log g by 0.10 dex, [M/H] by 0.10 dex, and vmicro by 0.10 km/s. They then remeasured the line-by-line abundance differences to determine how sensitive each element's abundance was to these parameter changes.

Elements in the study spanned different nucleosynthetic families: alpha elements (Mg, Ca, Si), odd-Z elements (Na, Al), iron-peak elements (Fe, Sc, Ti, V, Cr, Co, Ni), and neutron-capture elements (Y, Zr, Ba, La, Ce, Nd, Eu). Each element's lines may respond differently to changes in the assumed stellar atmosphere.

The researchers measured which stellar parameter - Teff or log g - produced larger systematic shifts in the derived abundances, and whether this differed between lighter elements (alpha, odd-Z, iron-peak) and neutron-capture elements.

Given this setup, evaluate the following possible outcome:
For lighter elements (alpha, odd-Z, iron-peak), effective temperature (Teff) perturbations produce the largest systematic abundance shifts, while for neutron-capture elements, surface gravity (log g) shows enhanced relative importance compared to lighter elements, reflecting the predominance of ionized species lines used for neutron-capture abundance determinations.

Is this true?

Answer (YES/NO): YES